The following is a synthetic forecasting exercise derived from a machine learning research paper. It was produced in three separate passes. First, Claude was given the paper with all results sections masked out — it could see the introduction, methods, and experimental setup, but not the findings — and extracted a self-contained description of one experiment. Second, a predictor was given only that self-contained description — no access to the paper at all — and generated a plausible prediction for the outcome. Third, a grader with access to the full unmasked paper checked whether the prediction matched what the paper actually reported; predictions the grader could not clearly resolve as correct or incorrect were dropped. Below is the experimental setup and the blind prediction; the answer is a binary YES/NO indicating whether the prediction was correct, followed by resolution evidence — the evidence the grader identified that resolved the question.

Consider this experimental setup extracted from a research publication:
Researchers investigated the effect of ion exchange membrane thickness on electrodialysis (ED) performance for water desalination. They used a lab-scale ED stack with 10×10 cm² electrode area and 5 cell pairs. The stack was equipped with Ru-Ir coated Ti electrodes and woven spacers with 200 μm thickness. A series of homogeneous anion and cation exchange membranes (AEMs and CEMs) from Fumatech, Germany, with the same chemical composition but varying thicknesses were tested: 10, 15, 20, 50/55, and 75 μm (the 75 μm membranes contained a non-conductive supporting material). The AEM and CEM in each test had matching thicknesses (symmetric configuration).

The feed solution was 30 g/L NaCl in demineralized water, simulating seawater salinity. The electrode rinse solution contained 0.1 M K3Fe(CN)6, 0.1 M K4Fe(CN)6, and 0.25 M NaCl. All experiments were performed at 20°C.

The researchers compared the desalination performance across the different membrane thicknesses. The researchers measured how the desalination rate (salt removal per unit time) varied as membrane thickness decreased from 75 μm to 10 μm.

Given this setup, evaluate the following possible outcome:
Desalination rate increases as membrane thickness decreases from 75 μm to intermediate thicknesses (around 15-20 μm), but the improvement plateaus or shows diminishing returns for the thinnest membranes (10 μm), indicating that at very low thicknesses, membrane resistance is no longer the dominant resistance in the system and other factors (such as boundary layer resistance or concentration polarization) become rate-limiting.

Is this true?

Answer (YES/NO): NO